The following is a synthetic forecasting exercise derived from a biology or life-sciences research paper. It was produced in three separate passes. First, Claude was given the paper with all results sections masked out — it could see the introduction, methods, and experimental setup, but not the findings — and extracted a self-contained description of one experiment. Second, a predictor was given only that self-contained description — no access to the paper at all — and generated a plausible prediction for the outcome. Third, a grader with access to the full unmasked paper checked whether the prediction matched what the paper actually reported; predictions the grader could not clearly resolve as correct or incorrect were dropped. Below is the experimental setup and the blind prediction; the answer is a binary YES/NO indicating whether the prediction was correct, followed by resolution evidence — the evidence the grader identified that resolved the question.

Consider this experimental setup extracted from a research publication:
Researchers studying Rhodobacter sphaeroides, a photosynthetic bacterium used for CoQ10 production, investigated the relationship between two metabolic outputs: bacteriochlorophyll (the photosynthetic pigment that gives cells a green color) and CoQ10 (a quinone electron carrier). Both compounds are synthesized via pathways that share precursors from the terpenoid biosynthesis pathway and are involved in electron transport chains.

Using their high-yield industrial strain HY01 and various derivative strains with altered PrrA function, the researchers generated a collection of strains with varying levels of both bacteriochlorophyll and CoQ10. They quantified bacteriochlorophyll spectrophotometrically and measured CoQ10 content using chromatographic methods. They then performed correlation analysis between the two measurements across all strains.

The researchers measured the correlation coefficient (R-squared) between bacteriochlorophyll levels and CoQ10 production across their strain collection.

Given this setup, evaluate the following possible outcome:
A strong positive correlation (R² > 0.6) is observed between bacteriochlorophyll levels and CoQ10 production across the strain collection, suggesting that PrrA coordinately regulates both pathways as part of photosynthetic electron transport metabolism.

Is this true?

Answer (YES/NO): YES